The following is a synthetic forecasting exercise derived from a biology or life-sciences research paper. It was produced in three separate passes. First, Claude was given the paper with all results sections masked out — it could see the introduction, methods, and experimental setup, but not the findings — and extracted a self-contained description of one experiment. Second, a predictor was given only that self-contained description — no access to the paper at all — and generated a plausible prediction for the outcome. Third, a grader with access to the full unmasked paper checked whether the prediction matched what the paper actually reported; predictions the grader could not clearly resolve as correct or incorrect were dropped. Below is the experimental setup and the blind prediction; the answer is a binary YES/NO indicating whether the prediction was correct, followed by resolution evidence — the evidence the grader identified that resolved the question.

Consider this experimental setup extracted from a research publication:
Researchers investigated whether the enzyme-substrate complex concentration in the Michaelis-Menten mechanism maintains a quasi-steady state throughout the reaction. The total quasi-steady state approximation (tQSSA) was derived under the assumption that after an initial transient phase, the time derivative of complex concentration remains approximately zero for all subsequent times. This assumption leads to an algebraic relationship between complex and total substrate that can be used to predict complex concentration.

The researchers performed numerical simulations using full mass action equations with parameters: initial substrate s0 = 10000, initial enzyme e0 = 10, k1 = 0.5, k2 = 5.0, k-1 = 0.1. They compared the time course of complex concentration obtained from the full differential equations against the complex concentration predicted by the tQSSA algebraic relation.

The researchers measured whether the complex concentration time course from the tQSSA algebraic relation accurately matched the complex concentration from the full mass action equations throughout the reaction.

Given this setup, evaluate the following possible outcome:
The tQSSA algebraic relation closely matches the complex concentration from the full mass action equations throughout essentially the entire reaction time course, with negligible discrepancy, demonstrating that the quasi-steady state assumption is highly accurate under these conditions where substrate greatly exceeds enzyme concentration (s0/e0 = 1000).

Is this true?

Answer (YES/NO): NO